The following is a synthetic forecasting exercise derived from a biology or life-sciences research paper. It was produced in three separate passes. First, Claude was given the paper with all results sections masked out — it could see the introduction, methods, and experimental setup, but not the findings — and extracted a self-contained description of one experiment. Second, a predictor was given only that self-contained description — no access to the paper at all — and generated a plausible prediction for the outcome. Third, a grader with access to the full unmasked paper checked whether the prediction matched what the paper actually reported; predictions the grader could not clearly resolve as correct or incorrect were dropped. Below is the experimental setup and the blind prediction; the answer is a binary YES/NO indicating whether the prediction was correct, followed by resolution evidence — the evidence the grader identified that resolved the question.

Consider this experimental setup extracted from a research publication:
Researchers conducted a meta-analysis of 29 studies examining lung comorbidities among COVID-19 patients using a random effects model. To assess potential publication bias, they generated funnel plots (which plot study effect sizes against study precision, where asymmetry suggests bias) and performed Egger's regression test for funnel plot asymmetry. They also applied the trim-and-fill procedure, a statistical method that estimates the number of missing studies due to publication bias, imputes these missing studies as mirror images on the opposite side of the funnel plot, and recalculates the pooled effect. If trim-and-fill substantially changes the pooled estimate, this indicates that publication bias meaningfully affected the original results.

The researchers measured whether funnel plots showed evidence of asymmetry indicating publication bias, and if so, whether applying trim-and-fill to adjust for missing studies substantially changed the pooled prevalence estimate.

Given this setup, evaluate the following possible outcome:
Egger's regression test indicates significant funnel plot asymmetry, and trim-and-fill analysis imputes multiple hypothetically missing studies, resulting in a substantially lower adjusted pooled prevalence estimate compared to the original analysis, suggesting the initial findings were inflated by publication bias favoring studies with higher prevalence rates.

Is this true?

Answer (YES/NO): NO